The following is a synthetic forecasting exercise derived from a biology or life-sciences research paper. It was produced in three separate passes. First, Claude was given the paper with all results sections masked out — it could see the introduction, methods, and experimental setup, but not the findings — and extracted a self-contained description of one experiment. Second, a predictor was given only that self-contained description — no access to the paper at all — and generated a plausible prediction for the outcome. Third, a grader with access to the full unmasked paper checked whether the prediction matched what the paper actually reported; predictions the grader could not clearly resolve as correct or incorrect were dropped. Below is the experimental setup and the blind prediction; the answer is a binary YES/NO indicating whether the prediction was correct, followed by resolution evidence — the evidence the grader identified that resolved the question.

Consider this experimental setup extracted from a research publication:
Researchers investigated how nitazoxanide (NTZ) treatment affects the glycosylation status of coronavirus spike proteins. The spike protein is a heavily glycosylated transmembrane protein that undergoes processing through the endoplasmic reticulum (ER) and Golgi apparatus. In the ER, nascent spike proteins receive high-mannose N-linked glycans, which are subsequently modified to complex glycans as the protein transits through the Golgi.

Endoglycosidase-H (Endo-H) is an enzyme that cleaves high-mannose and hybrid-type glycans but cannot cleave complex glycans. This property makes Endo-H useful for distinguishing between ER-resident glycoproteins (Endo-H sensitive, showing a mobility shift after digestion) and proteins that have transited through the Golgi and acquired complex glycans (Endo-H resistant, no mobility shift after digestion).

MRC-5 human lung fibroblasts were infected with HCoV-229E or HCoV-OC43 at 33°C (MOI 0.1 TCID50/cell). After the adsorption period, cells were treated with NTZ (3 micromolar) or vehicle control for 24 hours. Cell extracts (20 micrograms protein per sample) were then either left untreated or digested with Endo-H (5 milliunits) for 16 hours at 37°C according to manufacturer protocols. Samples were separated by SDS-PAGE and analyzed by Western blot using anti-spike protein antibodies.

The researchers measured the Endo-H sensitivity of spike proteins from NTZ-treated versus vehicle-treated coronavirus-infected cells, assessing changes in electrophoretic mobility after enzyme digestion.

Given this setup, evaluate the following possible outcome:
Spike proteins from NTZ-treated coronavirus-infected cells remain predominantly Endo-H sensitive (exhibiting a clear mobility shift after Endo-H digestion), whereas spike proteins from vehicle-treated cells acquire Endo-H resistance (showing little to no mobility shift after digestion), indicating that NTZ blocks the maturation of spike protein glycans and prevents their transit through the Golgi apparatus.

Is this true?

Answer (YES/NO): YES